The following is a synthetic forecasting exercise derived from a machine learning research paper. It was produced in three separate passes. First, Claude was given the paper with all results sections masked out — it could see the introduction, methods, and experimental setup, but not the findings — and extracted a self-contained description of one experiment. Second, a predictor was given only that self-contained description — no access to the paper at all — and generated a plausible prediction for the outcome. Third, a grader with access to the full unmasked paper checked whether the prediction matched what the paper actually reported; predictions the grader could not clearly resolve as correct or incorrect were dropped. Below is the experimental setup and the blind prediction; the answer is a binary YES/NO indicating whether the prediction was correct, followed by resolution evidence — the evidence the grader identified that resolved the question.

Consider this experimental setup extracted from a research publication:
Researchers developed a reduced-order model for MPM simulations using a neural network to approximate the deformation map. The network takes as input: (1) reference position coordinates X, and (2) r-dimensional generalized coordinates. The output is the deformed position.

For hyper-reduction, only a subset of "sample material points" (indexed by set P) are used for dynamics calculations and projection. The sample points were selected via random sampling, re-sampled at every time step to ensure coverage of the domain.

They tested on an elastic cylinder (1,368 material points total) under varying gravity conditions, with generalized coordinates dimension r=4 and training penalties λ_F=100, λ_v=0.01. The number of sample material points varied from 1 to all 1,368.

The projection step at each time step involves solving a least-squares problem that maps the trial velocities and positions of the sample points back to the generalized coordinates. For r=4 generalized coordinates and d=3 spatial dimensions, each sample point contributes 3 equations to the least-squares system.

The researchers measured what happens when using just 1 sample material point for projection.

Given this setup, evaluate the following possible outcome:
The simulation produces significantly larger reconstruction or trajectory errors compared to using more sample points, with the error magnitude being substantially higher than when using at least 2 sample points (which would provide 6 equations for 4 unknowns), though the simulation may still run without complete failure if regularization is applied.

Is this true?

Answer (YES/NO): NO